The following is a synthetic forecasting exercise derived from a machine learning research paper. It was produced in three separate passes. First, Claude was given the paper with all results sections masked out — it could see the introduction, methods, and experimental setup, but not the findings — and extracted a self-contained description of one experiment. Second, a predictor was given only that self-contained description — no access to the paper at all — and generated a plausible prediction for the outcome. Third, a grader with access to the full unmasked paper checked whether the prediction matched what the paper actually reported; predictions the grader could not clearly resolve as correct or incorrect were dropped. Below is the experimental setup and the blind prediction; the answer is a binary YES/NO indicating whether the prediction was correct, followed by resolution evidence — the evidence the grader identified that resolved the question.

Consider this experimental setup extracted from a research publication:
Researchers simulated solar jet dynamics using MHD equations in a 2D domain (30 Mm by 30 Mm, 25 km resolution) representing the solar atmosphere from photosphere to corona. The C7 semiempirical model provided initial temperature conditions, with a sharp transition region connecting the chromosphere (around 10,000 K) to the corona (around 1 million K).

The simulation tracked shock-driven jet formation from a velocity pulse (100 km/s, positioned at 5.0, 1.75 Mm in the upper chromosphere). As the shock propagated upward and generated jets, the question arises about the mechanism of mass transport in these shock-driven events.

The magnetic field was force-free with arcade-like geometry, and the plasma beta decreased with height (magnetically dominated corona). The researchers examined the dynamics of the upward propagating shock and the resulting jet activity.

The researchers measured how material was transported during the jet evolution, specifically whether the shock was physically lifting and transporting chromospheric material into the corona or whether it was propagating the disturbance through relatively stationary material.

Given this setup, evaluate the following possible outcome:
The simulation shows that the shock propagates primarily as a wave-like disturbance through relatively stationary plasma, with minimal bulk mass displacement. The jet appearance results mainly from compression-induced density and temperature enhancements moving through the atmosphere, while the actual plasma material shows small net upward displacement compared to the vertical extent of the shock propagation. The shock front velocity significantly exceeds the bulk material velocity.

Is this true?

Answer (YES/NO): YES